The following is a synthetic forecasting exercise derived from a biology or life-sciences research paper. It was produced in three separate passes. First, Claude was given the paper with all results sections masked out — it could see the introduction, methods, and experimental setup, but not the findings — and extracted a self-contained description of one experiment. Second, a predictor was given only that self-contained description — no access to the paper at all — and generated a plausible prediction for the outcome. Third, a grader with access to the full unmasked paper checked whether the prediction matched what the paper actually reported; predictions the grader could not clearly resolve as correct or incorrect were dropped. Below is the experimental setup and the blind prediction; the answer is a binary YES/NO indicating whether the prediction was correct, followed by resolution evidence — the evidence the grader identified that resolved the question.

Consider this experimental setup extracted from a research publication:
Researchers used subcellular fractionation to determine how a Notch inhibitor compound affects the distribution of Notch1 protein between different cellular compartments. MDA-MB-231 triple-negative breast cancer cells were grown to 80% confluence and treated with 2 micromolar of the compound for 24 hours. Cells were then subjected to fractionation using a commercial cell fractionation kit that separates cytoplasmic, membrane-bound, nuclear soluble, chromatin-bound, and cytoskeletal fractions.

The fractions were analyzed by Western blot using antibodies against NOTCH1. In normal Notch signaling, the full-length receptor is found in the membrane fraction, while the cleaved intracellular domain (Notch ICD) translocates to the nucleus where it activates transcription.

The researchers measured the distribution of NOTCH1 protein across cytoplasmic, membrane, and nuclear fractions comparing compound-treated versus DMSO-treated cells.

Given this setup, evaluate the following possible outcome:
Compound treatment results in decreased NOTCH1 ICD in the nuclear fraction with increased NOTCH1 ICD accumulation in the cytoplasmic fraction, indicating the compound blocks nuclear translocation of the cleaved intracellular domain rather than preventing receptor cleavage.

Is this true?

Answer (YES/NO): NO